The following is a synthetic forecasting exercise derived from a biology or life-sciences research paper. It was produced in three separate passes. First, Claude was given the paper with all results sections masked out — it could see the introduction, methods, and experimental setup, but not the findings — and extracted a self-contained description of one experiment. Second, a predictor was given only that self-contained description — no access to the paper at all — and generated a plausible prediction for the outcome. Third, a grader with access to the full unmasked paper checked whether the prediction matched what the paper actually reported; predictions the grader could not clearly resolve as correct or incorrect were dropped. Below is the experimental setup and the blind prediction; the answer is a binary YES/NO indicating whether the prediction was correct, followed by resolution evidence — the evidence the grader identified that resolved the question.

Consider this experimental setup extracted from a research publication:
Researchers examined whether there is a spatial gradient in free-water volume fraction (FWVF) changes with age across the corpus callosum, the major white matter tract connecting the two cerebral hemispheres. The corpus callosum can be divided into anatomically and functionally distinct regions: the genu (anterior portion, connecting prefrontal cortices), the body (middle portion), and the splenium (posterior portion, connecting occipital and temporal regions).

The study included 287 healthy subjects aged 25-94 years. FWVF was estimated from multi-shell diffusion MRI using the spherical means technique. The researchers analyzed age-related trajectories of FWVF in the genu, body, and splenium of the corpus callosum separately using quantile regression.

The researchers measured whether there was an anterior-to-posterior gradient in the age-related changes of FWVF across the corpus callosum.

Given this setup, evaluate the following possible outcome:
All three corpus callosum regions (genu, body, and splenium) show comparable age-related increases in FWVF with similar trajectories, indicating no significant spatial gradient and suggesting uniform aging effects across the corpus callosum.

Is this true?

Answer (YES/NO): NO